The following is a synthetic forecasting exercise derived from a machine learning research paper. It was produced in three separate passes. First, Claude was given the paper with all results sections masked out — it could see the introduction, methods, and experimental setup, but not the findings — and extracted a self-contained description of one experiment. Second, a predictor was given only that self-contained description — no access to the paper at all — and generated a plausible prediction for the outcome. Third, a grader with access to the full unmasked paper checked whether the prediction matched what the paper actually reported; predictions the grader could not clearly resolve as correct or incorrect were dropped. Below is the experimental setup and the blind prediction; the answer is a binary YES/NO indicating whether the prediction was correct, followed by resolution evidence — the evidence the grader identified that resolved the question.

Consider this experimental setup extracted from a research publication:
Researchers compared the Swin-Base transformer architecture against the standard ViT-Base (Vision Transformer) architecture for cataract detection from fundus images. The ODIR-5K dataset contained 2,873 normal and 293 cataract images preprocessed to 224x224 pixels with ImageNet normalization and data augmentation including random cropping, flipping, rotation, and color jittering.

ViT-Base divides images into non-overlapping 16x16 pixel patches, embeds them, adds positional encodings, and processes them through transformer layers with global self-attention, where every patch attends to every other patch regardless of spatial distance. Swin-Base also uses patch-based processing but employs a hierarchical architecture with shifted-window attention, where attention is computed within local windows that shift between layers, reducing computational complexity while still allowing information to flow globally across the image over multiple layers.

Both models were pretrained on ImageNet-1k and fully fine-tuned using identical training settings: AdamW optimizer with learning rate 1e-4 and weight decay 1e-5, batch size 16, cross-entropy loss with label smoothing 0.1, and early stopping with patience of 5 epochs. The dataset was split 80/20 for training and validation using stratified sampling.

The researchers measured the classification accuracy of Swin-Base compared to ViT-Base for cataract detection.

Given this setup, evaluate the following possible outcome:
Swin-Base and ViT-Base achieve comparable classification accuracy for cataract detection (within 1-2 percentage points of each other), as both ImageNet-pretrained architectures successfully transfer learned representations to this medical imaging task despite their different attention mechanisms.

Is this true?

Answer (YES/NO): YES